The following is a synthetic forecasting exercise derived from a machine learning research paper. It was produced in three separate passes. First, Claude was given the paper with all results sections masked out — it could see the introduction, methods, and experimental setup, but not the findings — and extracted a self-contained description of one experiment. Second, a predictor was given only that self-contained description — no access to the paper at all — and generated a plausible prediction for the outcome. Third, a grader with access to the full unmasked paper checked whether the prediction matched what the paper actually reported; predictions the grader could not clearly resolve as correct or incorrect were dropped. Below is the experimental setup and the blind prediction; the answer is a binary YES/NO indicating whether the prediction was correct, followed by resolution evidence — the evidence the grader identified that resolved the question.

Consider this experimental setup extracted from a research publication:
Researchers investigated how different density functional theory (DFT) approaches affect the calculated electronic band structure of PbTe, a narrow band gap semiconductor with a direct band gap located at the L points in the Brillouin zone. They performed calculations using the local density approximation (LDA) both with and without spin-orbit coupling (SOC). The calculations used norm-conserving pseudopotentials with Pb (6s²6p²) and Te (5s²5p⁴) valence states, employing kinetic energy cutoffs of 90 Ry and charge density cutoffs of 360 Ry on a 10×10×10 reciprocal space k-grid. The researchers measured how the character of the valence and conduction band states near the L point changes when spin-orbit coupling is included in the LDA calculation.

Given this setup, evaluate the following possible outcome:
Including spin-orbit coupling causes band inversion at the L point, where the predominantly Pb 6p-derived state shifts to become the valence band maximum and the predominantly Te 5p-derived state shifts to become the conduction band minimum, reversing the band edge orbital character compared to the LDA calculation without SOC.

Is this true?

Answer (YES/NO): YES